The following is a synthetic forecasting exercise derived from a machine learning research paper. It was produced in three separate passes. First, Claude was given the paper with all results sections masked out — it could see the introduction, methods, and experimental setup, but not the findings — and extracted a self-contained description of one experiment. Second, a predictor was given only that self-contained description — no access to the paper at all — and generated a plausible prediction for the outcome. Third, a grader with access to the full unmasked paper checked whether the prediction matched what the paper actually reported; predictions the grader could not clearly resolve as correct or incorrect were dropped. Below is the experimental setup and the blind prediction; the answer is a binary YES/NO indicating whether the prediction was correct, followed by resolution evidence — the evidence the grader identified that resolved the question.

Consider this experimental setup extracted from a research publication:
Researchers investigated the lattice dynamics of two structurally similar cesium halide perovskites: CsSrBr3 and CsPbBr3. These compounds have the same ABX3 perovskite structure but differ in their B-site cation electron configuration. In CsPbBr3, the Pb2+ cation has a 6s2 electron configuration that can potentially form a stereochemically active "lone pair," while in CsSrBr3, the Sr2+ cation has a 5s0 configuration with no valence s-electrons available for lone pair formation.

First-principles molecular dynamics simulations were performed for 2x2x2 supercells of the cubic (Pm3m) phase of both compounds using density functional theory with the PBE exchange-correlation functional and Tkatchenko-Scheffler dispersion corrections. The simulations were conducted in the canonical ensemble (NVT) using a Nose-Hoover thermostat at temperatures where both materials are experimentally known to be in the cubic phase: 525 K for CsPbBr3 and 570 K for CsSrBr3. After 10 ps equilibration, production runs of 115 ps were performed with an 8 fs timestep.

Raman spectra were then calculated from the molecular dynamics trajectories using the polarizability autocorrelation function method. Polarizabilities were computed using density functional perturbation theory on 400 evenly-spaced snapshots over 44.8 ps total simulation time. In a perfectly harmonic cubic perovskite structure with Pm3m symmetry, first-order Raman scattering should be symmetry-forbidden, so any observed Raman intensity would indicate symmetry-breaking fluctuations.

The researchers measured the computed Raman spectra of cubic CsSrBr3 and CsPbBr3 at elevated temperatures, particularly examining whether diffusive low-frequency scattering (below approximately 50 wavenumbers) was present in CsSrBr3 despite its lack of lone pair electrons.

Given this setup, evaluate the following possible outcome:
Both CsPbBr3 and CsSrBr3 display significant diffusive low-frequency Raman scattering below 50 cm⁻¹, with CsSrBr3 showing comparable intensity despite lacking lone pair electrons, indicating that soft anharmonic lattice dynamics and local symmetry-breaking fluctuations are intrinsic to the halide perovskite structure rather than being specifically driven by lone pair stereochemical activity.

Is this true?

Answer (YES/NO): NO